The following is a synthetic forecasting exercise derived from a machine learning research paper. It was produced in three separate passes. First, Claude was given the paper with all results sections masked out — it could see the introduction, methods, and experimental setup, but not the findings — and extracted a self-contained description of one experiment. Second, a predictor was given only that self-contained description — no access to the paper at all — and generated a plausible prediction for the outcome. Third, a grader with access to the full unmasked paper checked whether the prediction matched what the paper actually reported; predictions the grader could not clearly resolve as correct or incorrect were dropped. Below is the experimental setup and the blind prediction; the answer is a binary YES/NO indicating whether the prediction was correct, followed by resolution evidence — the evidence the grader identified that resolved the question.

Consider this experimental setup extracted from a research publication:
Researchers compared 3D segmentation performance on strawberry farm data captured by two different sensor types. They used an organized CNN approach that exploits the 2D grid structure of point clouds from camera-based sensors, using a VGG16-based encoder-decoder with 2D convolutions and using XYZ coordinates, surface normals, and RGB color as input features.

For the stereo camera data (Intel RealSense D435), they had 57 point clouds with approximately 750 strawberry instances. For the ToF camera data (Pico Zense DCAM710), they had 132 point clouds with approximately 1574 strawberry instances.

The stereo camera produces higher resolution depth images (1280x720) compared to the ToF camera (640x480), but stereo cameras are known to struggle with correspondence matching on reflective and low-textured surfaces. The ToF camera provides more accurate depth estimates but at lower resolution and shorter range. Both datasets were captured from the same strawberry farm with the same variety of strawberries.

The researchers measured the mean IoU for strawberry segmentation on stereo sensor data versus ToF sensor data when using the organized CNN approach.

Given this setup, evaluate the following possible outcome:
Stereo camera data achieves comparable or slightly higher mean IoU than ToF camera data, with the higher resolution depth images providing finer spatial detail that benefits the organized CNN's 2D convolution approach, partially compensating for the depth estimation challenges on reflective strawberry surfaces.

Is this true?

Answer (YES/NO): NO